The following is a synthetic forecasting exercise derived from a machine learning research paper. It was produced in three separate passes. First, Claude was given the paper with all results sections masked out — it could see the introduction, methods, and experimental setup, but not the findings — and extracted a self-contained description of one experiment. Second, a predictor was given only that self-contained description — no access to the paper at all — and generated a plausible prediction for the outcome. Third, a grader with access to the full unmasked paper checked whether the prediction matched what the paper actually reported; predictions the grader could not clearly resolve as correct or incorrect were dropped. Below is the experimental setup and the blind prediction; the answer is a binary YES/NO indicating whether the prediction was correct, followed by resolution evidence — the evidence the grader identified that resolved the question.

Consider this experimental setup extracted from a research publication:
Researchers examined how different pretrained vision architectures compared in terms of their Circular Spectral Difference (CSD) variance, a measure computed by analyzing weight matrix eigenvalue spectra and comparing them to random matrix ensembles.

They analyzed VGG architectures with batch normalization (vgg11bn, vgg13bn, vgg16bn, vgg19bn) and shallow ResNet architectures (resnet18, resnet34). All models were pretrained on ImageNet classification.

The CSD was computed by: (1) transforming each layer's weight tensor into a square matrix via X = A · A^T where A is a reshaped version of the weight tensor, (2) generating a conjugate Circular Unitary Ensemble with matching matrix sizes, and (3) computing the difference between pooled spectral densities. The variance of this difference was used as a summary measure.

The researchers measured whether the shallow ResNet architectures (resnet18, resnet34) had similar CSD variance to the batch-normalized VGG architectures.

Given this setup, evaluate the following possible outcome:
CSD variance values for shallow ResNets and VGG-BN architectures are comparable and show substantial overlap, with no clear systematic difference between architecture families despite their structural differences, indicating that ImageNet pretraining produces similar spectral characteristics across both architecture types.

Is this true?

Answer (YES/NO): NO